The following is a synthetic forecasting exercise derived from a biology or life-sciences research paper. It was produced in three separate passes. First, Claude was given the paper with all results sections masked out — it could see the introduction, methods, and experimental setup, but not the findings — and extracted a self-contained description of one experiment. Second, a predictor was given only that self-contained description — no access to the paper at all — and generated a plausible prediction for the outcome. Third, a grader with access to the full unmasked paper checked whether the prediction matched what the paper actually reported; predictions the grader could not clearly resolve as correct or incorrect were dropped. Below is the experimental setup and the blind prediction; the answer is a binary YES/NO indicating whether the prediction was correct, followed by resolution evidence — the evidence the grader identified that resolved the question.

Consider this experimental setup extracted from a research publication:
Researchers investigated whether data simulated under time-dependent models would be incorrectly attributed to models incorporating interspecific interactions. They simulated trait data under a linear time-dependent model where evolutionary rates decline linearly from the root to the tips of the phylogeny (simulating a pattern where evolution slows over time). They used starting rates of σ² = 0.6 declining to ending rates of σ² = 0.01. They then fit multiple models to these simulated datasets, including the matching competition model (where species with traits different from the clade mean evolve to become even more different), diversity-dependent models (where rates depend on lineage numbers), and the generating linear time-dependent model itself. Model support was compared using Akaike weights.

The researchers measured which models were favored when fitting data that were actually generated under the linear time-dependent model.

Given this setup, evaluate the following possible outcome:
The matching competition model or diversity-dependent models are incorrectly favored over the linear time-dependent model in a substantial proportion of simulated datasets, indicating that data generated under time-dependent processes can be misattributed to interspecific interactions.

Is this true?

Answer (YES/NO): YES